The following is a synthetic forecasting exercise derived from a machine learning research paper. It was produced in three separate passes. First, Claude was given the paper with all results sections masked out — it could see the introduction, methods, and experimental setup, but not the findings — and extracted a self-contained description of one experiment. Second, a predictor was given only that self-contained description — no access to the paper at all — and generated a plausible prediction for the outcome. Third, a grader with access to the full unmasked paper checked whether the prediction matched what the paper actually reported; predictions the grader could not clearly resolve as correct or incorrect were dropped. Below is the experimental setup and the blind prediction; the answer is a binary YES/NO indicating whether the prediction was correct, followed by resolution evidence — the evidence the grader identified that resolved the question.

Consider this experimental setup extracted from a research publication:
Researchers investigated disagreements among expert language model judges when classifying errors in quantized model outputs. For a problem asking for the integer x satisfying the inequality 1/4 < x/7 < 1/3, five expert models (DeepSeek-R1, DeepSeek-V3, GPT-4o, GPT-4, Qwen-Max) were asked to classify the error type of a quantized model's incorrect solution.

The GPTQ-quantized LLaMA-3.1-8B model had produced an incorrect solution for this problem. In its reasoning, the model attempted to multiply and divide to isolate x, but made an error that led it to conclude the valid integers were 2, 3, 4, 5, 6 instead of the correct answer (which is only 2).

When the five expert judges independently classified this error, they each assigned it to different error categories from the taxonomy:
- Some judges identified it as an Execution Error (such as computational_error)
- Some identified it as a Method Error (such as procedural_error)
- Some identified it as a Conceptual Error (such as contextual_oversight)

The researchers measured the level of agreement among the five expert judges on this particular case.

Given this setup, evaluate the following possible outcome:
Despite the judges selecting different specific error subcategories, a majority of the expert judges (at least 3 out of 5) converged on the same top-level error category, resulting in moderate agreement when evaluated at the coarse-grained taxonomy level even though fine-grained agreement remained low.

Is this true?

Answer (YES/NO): NO